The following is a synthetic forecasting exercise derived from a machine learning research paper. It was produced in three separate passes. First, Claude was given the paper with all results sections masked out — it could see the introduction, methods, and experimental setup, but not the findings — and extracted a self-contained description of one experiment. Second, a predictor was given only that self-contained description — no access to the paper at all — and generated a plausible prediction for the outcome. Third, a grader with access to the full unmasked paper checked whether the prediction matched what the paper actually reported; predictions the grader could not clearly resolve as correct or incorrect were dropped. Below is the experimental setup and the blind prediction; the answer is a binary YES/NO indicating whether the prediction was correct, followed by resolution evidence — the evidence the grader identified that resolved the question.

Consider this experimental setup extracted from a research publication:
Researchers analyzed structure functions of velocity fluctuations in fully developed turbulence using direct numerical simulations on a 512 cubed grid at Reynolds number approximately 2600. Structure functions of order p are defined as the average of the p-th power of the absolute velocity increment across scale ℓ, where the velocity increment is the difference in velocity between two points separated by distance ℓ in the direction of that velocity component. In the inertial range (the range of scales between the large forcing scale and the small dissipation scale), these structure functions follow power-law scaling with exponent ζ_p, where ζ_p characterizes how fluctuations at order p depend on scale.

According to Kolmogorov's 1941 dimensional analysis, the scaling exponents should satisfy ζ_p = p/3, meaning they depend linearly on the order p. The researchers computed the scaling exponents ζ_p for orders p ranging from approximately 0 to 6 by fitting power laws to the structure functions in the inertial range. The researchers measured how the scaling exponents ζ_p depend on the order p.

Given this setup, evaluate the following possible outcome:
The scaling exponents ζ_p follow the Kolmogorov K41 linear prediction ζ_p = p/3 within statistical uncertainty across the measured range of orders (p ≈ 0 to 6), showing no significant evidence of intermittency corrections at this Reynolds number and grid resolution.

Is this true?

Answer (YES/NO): NO